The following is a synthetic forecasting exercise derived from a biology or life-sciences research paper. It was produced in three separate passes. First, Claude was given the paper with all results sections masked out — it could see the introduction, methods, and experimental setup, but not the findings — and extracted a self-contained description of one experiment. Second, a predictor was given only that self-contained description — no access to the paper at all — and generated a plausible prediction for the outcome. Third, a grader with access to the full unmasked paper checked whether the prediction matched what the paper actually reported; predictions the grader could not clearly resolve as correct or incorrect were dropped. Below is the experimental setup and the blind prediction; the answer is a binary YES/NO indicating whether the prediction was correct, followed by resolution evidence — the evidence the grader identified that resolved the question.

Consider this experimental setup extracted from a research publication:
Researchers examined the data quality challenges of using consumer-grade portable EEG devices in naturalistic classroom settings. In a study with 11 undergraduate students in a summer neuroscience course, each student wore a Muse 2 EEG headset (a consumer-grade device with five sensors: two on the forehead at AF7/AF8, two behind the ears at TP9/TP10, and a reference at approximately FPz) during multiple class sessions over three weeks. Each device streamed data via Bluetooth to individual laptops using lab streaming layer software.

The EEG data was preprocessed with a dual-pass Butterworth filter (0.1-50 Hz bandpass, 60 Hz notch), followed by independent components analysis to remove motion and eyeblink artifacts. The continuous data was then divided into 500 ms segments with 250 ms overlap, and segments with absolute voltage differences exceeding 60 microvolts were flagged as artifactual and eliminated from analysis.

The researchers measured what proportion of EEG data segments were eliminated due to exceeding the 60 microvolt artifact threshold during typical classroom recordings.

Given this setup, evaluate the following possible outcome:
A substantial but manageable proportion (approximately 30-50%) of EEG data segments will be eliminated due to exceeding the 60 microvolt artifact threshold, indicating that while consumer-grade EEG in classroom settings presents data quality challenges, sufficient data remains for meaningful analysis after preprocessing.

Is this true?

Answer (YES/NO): YES